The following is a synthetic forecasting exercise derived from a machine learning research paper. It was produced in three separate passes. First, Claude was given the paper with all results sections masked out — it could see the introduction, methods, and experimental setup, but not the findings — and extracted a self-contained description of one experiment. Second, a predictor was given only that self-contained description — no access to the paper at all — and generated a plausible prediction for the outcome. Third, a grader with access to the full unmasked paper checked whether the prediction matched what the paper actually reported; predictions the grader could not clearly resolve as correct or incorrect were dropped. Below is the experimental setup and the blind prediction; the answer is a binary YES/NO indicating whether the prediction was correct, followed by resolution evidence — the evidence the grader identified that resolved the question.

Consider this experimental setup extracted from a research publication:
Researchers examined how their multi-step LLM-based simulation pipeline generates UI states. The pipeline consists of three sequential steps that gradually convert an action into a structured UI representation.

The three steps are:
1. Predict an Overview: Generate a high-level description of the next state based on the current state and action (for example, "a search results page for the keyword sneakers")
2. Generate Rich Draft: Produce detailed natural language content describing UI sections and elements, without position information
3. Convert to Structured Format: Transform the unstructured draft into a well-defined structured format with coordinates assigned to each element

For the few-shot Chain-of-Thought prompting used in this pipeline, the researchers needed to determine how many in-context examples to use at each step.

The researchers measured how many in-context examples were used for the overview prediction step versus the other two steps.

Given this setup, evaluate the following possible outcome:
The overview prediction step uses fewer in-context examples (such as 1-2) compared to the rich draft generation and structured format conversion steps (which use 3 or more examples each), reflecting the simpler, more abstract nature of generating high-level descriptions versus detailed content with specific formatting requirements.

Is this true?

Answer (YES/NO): NO